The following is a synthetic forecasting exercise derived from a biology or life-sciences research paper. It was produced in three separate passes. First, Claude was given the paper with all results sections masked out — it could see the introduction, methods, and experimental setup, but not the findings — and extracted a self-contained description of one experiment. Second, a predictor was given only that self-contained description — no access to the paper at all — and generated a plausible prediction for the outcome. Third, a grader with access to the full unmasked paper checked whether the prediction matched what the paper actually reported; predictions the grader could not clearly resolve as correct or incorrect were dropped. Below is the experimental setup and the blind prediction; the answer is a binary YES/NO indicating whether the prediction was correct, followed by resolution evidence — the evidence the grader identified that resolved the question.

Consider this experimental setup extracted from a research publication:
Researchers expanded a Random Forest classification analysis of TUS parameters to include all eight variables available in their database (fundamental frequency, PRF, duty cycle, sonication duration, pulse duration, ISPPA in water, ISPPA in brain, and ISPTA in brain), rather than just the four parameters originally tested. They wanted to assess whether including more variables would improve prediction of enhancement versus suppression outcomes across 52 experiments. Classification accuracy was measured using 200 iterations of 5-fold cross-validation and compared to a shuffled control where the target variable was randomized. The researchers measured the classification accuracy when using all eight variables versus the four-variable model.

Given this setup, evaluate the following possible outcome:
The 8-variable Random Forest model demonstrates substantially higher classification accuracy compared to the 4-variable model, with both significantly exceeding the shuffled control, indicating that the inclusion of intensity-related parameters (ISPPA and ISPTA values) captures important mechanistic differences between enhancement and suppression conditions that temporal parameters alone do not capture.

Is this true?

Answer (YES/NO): NO